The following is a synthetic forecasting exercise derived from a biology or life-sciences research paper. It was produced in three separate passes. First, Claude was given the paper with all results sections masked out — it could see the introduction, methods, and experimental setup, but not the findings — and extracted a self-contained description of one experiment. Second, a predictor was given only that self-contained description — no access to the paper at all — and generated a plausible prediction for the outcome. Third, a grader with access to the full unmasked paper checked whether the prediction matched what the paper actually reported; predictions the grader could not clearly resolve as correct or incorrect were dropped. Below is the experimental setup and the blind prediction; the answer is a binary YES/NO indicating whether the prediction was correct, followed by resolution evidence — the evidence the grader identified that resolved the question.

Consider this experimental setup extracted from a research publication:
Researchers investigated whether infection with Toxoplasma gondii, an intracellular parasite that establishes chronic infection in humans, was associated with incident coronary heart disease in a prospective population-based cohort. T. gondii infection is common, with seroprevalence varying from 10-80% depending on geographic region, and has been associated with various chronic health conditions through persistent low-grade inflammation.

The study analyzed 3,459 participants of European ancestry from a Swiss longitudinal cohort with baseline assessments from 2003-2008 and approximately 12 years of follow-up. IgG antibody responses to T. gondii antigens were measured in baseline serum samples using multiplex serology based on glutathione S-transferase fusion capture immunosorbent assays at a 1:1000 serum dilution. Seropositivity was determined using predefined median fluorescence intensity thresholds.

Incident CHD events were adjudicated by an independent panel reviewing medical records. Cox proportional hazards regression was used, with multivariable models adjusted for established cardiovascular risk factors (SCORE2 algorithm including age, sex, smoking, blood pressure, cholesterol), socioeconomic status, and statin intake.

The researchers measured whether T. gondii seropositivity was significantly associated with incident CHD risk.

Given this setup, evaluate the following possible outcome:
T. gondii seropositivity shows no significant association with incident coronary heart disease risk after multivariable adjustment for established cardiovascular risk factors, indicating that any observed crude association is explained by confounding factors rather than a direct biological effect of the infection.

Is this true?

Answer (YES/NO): NO